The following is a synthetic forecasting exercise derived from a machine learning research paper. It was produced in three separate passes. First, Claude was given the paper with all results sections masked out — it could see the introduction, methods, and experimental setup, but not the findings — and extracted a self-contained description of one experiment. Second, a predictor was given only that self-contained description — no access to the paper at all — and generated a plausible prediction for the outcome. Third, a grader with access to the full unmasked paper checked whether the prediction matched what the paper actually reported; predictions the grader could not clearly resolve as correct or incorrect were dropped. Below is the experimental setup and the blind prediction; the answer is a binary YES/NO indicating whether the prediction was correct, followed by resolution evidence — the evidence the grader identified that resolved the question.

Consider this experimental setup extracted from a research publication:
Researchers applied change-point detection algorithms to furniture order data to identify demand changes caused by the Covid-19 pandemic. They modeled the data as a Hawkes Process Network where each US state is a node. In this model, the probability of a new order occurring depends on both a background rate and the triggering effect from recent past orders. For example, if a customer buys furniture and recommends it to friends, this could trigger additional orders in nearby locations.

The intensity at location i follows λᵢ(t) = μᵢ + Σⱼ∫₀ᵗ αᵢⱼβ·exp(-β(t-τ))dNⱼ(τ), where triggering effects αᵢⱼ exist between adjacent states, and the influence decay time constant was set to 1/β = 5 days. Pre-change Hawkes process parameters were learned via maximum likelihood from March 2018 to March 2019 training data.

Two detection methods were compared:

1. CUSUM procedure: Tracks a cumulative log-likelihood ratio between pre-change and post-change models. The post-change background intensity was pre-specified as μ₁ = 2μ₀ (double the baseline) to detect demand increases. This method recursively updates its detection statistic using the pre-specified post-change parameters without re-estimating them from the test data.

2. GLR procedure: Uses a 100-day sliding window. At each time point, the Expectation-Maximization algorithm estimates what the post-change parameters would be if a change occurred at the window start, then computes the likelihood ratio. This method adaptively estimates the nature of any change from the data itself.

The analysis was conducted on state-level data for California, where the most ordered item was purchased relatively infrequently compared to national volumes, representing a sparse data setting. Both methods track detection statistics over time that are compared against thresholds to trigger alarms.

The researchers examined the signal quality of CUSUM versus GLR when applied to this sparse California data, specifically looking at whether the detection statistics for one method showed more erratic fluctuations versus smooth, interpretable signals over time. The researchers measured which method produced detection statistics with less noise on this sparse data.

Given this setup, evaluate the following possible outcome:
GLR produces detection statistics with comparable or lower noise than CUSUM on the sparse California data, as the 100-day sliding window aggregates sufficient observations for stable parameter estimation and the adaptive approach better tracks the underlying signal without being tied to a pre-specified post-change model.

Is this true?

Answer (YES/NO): NO